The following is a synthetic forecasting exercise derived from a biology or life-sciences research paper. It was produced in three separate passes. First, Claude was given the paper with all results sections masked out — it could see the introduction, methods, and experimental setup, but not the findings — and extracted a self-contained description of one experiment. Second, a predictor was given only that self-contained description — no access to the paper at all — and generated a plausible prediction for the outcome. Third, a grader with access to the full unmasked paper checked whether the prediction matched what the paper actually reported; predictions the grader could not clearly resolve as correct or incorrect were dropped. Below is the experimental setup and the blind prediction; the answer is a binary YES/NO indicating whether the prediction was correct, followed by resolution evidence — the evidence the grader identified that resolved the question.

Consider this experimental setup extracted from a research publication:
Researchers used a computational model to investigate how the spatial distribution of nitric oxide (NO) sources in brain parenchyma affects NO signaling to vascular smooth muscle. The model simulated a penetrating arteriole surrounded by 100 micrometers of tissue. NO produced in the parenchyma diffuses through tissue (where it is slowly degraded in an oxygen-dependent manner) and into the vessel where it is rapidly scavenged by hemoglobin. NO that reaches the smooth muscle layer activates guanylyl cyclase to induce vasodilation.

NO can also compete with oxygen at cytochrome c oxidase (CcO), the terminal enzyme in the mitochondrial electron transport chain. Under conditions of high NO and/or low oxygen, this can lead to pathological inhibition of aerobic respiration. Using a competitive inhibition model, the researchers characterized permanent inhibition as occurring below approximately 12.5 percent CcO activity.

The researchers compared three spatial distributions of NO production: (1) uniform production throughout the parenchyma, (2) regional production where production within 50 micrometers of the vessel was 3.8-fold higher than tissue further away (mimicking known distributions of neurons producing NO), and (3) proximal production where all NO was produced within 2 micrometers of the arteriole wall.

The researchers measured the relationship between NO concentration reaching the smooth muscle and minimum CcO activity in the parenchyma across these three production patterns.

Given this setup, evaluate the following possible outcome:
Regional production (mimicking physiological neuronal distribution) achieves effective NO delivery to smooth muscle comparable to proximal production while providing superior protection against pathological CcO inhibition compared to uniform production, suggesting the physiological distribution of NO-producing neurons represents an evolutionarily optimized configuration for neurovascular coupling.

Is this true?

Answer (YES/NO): NO